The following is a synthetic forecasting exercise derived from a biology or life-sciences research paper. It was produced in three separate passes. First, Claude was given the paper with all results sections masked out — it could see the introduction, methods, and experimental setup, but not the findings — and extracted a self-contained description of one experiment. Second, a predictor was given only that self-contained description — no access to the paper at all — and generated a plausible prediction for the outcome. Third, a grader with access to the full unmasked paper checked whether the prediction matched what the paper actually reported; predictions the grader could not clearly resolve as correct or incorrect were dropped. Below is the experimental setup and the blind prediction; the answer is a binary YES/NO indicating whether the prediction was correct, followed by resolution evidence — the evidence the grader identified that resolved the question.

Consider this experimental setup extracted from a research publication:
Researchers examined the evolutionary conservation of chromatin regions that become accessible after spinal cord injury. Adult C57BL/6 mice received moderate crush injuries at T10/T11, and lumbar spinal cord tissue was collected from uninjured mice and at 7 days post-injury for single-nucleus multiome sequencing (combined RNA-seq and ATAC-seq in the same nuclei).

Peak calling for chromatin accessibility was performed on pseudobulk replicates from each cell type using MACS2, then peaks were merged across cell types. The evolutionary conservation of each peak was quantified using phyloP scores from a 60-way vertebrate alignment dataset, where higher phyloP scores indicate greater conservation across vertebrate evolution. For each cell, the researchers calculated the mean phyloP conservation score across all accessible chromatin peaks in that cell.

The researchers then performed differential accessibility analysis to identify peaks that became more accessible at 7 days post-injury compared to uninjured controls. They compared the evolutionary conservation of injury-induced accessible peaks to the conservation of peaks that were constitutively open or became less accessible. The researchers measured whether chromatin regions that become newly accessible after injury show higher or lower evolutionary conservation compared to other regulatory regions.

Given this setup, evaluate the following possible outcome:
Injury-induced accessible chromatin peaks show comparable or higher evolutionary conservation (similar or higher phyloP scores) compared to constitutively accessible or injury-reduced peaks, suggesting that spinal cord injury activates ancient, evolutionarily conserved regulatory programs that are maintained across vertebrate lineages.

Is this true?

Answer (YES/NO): YES